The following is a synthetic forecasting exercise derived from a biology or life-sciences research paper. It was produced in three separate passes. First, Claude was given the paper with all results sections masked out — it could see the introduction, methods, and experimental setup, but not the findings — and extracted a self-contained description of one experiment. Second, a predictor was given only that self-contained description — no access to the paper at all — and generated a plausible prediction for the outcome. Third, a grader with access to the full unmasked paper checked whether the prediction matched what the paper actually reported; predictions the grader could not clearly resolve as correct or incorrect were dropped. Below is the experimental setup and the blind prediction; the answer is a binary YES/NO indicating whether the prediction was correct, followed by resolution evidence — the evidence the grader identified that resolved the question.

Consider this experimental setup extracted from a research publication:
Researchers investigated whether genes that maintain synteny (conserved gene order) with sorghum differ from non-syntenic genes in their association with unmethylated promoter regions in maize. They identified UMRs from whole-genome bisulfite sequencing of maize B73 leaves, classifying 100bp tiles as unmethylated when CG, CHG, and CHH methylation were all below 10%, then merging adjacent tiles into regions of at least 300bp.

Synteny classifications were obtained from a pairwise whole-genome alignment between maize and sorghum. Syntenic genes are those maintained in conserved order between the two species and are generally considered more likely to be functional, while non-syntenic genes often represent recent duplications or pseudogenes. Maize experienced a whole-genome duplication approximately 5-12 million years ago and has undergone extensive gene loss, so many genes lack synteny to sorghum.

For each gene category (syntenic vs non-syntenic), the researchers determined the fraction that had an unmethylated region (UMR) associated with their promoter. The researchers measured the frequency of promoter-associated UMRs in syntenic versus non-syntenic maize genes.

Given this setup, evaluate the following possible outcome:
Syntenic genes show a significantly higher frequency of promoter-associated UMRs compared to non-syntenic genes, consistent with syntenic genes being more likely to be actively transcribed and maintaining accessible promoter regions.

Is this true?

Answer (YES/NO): YES